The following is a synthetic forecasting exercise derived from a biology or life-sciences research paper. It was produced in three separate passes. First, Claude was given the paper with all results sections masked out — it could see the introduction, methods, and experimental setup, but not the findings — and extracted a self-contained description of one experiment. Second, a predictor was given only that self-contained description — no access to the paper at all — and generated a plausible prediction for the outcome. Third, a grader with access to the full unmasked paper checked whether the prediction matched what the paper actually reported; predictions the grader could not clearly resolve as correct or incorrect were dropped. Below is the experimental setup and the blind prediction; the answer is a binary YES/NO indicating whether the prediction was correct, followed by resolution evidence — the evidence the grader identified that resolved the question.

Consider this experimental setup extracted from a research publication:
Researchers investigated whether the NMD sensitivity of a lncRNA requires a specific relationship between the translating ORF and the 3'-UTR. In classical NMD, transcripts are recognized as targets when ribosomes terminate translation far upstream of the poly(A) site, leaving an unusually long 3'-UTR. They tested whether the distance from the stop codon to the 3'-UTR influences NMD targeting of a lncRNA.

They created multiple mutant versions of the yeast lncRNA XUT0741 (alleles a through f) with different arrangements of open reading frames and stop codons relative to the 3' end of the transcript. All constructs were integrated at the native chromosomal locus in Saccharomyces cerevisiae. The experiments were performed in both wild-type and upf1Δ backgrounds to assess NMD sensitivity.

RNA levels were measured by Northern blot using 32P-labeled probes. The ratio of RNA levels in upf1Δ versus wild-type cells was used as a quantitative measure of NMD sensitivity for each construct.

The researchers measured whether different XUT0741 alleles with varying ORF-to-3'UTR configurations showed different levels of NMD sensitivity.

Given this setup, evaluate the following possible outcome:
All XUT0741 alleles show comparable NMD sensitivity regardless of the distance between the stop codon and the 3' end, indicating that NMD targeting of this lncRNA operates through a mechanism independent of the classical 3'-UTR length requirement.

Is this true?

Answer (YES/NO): NO